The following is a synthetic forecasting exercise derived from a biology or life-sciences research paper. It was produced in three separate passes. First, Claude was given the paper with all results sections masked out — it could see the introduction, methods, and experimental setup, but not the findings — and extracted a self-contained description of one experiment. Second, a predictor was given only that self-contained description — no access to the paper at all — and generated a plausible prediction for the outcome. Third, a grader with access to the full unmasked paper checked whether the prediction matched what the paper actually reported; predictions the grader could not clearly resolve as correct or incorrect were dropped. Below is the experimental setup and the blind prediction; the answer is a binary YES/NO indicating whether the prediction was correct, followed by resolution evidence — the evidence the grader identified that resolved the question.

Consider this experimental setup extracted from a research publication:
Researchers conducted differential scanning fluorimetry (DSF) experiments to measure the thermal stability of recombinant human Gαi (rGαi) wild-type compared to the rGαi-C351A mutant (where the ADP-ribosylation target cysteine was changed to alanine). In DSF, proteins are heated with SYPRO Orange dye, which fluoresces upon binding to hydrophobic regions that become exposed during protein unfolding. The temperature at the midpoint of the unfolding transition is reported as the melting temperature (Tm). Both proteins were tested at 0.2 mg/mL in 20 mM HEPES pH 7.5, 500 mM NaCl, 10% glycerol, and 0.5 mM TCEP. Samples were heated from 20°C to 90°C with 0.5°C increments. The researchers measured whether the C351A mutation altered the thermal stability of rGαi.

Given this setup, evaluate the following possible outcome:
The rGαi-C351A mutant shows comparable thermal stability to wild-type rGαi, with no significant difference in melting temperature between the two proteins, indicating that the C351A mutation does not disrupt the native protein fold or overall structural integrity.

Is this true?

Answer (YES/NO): YES